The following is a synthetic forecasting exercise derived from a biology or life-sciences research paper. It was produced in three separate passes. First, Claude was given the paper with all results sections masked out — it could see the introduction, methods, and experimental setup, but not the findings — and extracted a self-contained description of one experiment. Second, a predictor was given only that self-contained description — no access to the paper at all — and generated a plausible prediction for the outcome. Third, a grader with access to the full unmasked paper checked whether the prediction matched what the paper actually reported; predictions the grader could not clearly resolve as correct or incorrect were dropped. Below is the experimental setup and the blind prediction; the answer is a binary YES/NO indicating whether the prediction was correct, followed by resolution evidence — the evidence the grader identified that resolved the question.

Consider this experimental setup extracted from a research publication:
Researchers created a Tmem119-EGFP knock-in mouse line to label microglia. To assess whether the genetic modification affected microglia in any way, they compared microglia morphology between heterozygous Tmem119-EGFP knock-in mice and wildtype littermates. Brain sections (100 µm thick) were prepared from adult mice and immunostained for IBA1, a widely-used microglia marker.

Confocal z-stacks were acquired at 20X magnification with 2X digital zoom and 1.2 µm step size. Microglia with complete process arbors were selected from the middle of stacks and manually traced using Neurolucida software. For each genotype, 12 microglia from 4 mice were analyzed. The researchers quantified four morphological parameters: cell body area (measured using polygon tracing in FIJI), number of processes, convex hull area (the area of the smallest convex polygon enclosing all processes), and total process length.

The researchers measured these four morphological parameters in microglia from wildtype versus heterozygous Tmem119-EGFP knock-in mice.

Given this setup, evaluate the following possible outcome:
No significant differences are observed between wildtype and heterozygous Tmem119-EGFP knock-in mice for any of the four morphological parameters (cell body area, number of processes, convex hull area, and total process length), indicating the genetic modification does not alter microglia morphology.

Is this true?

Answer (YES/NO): YES